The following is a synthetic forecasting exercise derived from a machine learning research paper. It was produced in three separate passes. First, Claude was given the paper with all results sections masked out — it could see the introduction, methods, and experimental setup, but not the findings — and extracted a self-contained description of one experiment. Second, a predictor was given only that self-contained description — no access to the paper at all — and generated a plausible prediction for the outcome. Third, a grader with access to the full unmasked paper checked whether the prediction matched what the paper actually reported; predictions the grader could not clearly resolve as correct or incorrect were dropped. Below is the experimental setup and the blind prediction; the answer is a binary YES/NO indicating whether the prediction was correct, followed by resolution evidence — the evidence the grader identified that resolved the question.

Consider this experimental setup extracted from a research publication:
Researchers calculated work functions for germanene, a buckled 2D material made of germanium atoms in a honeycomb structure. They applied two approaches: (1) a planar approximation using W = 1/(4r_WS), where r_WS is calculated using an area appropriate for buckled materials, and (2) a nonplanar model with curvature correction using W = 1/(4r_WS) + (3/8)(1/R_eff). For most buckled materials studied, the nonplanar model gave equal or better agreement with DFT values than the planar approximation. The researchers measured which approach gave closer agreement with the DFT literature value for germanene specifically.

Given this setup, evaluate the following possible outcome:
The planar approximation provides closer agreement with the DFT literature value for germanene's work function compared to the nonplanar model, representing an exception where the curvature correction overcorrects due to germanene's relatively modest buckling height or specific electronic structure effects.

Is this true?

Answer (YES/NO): YES